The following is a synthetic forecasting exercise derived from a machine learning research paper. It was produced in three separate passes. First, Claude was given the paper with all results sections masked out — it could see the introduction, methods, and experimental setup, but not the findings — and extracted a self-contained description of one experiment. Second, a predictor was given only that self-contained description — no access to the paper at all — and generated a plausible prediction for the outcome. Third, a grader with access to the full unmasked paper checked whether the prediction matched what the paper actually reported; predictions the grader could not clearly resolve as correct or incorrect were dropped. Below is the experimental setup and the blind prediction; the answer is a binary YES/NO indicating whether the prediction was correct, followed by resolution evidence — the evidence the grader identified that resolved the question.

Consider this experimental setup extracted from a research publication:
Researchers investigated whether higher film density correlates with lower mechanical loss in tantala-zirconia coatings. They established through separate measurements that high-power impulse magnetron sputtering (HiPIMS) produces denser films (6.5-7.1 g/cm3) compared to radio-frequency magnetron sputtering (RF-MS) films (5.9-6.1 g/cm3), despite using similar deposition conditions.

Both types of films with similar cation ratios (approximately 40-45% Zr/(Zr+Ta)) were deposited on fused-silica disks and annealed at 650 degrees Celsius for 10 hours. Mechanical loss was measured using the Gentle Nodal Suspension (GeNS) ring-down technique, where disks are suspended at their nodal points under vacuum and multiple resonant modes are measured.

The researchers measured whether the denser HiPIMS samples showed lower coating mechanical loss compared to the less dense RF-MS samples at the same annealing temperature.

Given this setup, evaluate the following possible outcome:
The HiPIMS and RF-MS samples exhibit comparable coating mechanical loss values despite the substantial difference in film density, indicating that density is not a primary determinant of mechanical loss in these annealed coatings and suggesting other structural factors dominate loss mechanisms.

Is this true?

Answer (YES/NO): YES